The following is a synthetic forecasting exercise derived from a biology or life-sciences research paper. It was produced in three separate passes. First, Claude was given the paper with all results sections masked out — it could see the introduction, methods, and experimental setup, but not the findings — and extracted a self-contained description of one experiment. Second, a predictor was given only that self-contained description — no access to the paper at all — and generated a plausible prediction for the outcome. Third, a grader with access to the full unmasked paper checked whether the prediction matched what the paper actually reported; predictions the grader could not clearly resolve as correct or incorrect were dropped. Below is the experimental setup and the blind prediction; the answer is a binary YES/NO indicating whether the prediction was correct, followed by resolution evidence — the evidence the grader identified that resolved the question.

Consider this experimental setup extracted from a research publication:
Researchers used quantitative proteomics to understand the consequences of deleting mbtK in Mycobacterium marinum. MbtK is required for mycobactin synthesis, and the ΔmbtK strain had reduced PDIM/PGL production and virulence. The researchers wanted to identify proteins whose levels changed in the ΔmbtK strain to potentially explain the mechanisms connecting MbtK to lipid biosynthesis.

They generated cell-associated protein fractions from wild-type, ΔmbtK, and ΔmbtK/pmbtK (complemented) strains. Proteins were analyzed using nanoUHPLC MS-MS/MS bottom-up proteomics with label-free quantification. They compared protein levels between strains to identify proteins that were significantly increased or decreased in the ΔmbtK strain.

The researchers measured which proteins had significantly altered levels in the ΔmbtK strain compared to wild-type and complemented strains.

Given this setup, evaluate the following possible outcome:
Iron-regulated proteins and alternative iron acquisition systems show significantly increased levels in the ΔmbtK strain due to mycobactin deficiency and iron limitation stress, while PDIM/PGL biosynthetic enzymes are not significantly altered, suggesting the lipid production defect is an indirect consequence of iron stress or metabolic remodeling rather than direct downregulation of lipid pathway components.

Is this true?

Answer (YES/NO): YES